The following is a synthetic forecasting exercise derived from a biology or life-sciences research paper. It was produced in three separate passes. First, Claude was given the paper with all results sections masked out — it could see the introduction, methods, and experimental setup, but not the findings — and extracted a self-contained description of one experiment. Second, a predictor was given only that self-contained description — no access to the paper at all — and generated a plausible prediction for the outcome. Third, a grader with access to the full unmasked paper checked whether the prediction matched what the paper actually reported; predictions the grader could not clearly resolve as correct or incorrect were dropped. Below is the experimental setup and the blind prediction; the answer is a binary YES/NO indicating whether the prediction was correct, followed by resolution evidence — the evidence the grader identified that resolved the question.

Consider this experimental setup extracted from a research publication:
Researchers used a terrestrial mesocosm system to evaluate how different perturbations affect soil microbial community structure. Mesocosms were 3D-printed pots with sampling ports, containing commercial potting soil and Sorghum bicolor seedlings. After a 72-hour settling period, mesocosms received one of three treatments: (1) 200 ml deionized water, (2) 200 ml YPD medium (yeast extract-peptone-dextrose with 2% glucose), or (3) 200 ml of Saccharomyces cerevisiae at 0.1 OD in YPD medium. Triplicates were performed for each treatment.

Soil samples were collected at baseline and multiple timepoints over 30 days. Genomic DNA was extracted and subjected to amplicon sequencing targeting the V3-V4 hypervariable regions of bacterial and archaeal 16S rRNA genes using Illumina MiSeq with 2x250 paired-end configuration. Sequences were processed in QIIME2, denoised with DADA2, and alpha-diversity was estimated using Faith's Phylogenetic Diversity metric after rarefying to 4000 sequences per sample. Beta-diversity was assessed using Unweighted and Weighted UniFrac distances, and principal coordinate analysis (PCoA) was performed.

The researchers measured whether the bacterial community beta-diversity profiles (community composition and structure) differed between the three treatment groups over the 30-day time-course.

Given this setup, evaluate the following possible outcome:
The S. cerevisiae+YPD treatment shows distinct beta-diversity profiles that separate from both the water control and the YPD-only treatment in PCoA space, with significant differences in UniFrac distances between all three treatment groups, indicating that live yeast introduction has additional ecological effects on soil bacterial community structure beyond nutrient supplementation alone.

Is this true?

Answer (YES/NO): YES